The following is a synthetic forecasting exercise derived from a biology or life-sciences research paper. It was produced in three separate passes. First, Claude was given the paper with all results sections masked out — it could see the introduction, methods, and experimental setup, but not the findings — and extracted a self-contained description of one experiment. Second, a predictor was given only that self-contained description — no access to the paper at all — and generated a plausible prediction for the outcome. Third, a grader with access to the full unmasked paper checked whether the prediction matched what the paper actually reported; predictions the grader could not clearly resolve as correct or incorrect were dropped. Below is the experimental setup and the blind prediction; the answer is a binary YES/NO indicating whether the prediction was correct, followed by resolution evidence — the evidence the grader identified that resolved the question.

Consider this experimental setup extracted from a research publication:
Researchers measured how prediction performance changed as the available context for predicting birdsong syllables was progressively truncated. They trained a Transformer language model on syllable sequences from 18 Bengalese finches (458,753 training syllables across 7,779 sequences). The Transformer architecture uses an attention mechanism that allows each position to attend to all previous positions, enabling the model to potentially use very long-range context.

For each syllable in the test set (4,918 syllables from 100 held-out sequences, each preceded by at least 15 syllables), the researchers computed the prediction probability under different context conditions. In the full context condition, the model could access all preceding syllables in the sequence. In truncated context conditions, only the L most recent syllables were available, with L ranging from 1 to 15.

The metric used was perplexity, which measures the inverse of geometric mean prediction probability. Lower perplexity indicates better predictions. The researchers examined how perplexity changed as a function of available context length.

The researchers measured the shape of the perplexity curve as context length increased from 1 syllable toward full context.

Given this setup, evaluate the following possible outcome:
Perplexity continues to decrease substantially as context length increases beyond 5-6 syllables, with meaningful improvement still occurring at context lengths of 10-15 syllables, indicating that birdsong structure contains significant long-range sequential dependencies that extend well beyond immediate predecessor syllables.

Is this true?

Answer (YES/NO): NO